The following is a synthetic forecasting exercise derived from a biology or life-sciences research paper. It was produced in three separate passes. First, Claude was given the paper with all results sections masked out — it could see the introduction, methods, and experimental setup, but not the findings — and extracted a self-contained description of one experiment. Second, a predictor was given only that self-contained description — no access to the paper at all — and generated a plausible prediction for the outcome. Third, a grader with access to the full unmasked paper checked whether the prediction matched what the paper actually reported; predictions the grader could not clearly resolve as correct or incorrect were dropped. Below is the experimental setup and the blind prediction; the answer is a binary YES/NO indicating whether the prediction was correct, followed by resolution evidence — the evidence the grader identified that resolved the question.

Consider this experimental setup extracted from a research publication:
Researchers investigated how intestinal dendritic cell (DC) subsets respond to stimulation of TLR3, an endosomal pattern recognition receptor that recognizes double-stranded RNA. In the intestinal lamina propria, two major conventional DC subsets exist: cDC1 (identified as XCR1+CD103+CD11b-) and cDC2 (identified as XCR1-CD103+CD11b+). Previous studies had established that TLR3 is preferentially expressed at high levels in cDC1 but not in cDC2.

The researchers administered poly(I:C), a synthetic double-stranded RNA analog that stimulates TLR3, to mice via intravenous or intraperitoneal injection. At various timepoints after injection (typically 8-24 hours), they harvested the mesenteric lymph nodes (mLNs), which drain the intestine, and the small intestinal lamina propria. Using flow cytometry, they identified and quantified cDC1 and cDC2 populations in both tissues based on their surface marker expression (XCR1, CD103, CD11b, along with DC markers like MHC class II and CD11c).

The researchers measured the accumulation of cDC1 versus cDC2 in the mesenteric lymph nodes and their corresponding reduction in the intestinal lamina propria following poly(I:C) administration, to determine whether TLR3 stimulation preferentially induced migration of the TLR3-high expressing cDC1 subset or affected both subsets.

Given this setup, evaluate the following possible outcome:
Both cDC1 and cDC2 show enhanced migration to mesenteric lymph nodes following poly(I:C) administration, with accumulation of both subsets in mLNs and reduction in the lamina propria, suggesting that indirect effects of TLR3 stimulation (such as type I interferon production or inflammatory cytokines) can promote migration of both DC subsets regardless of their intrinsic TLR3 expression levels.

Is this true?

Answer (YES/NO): YES